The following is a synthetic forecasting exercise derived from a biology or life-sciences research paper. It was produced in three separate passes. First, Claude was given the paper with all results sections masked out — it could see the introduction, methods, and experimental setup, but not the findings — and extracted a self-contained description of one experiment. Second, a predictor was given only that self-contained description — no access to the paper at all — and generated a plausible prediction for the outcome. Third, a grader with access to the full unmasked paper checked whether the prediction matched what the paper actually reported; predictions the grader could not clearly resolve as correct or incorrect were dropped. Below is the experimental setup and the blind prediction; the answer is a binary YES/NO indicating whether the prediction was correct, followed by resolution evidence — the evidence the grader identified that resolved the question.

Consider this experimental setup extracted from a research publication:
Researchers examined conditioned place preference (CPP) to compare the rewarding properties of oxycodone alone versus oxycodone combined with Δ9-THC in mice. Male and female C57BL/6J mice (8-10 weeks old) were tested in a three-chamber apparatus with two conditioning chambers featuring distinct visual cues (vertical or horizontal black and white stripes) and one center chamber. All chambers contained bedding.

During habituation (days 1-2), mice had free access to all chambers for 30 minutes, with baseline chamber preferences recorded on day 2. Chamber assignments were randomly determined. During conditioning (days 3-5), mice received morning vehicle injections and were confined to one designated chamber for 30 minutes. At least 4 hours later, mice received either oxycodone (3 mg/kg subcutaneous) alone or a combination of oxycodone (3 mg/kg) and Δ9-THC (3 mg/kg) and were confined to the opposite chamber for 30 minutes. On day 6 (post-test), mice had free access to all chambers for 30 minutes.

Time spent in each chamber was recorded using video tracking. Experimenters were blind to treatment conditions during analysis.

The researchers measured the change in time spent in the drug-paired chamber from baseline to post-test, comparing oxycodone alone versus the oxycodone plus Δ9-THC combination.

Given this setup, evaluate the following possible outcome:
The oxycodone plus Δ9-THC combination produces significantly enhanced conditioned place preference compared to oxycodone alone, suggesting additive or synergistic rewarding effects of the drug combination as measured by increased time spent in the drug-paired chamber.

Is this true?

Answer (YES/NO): NO